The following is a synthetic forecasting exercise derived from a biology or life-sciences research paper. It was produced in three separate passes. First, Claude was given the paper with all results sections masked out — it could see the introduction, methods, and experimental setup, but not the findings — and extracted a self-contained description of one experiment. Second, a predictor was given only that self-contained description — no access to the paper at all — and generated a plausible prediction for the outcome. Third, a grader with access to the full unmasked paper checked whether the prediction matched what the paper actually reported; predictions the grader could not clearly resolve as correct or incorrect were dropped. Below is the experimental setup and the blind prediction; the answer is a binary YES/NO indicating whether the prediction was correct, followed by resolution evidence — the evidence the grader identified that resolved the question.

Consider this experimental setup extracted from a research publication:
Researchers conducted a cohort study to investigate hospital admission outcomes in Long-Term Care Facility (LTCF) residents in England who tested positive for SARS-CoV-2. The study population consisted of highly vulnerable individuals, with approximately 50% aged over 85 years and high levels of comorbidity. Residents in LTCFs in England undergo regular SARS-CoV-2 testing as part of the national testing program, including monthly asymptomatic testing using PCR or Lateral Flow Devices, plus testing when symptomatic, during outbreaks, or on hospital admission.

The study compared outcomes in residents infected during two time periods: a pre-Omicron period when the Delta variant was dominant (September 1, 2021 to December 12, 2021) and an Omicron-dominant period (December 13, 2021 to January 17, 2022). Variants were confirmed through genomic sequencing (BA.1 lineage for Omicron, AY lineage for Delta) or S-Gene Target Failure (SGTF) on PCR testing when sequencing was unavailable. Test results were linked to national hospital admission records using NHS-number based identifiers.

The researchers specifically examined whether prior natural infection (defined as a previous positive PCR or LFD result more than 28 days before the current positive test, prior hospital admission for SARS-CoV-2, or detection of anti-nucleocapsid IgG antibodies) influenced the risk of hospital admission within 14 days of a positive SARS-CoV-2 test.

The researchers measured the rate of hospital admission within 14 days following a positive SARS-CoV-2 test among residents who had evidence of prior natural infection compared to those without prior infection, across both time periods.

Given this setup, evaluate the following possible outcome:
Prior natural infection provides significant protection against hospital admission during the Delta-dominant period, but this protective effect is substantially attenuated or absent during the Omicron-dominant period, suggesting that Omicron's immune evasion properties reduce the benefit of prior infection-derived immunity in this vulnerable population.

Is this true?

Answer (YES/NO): NO